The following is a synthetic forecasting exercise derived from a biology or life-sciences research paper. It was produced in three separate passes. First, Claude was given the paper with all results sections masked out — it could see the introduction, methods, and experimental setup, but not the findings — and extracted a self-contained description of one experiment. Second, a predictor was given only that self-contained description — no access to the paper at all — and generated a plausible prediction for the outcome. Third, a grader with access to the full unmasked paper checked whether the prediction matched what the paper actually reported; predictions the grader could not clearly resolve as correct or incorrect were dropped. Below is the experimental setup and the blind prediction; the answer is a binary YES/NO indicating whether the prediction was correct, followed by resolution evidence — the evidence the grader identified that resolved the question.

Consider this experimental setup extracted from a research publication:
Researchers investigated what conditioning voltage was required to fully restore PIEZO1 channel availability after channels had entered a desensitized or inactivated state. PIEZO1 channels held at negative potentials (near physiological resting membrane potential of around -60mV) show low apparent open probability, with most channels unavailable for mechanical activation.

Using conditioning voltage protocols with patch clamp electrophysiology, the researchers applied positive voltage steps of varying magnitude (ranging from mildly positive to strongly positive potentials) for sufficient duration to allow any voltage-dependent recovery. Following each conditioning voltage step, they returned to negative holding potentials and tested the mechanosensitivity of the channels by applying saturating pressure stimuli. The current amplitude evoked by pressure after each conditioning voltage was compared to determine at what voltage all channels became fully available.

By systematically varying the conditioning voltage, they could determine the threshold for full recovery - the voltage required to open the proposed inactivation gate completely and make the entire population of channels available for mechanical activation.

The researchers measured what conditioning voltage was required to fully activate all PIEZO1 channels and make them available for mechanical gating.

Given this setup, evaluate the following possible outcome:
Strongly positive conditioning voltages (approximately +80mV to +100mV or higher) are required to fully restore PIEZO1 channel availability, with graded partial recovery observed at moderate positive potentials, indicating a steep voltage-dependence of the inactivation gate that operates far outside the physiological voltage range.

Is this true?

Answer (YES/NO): YES